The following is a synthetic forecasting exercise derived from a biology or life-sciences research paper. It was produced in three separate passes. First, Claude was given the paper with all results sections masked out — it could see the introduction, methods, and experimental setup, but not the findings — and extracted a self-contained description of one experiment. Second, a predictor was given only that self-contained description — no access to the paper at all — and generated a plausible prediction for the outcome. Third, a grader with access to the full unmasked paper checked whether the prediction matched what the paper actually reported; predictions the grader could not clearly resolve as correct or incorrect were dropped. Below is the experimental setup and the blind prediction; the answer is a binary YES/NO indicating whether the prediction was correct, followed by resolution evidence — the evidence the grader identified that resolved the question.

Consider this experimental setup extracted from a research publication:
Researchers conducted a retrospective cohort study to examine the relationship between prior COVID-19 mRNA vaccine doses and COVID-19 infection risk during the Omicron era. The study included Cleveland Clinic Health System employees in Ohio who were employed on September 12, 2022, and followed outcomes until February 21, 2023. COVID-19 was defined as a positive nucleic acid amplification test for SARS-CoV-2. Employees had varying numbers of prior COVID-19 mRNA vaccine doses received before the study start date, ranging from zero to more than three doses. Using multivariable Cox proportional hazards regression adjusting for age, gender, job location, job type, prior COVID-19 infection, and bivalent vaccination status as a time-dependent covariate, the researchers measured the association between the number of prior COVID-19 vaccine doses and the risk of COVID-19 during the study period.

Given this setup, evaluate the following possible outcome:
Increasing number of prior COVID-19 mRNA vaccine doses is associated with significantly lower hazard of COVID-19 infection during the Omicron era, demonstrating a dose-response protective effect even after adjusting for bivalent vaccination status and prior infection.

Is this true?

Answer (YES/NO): NO